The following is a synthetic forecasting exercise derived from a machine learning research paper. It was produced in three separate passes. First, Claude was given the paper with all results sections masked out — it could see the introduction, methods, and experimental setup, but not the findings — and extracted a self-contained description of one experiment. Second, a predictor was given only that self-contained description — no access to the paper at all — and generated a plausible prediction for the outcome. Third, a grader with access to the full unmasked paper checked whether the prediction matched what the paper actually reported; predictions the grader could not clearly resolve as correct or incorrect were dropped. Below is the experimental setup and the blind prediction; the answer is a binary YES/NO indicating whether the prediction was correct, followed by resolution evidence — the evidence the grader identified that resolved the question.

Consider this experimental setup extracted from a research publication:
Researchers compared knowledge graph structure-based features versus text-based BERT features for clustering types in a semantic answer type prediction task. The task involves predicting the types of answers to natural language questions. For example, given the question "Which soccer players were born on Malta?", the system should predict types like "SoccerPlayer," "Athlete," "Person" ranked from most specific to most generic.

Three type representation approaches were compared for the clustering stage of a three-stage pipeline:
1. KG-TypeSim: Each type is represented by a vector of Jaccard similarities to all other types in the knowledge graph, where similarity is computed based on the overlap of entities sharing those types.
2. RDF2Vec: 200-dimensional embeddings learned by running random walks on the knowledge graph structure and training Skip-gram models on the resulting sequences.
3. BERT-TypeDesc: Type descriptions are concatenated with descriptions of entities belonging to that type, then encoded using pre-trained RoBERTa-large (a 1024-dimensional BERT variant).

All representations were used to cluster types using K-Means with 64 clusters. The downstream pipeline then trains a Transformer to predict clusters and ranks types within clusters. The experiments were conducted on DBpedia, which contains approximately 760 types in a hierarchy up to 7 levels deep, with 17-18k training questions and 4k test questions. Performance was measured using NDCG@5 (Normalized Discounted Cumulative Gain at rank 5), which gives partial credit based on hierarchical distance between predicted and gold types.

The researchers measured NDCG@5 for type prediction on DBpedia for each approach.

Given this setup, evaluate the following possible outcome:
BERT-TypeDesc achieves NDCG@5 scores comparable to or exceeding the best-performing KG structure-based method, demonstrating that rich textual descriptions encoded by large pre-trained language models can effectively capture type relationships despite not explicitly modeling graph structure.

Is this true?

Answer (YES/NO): YES